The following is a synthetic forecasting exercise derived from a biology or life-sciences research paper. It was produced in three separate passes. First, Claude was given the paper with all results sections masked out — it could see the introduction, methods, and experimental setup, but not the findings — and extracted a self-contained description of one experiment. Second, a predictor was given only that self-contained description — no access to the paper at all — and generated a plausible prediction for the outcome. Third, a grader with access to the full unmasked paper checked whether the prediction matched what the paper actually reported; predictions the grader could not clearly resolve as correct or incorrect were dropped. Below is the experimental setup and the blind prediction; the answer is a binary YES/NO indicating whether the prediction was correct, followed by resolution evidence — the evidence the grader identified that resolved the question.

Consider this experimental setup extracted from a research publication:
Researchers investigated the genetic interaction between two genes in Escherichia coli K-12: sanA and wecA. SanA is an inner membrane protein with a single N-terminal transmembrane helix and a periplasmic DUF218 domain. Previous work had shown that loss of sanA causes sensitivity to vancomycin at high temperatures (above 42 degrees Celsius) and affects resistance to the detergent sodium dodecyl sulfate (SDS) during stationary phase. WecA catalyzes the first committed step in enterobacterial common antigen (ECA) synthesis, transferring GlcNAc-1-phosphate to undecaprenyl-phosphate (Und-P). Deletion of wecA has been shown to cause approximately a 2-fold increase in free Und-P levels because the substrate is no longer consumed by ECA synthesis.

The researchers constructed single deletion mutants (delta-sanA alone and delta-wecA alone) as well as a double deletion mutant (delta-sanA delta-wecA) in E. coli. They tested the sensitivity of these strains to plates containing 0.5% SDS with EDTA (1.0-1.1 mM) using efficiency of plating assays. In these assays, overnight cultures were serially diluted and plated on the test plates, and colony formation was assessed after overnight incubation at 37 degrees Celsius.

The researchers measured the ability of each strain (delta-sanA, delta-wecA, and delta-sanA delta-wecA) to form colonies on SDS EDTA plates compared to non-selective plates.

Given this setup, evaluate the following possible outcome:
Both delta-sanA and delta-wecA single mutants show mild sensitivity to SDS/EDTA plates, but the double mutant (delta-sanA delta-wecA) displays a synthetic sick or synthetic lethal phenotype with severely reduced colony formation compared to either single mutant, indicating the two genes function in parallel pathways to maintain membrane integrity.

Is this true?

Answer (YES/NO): NO